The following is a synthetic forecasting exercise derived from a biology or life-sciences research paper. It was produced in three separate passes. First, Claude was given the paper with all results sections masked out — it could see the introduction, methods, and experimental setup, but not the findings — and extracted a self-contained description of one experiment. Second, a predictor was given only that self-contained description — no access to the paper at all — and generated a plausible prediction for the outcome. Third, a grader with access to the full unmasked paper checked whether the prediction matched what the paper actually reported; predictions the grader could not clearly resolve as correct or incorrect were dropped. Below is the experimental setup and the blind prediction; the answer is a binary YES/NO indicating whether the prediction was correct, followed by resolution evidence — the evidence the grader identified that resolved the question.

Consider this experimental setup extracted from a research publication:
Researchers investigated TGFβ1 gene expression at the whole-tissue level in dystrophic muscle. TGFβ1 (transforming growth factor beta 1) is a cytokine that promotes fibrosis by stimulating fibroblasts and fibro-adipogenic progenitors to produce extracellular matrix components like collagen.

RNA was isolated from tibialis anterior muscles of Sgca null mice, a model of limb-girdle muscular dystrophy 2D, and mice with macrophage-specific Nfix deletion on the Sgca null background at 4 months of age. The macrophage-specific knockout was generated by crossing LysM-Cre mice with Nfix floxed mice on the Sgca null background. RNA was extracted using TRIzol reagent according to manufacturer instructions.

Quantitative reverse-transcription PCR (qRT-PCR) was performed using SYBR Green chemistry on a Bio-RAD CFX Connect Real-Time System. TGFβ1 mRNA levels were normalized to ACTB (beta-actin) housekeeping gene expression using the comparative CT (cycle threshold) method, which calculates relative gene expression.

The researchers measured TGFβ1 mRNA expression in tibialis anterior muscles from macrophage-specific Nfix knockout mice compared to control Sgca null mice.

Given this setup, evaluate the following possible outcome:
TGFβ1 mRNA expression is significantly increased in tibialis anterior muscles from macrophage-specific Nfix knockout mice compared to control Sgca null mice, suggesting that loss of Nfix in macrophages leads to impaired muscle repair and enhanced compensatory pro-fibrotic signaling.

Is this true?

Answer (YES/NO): NO